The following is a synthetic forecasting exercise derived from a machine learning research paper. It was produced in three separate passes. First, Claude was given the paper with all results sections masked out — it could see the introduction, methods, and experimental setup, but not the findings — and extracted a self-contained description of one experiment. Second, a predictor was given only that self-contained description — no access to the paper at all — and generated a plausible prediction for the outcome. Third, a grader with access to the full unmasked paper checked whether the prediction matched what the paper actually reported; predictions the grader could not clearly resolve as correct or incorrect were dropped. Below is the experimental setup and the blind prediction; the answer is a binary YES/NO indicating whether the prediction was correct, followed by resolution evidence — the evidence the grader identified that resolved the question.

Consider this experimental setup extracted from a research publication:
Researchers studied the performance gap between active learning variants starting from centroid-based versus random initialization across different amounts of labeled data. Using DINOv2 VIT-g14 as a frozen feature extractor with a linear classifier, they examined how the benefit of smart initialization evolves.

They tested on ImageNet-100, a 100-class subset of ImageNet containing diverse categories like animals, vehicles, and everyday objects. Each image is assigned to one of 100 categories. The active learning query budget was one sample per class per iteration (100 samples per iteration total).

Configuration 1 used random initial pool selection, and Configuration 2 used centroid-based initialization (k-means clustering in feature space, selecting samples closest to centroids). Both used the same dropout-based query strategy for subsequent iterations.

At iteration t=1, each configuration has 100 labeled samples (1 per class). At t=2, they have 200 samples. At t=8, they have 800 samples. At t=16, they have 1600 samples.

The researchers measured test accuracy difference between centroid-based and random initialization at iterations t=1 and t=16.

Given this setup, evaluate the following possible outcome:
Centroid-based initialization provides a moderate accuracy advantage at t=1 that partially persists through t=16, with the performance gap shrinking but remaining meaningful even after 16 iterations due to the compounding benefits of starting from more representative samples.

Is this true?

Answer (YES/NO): NO